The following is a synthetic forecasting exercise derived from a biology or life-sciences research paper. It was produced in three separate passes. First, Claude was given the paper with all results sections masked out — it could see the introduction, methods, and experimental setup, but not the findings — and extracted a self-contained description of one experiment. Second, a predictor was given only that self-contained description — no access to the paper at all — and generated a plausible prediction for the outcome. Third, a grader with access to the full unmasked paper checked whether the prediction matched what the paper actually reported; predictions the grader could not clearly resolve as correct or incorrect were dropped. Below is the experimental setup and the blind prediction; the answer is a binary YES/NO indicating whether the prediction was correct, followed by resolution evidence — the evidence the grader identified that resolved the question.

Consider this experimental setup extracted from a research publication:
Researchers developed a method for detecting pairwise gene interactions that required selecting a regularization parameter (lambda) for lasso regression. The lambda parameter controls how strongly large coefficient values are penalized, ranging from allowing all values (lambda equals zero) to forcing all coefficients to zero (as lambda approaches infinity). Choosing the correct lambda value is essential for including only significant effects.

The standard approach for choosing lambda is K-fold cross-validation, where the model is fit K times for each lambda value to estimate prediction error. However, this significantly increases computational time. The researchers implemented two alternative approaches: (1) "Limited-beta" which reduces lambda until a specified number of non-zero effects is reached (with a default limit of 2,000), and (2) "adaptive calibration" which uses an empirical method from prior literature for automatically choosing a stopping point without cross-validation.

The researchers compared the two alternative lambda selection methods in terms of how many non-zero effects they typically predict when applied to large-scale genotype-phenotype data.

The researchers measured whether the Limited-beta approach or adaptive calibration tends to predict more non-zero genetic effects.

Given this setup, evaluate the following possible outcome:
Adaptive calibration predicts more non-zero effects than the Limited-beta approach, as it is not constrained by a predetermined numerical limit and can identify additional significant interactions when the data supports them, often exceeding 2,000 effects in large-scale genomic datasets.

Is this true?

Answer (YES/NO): NO